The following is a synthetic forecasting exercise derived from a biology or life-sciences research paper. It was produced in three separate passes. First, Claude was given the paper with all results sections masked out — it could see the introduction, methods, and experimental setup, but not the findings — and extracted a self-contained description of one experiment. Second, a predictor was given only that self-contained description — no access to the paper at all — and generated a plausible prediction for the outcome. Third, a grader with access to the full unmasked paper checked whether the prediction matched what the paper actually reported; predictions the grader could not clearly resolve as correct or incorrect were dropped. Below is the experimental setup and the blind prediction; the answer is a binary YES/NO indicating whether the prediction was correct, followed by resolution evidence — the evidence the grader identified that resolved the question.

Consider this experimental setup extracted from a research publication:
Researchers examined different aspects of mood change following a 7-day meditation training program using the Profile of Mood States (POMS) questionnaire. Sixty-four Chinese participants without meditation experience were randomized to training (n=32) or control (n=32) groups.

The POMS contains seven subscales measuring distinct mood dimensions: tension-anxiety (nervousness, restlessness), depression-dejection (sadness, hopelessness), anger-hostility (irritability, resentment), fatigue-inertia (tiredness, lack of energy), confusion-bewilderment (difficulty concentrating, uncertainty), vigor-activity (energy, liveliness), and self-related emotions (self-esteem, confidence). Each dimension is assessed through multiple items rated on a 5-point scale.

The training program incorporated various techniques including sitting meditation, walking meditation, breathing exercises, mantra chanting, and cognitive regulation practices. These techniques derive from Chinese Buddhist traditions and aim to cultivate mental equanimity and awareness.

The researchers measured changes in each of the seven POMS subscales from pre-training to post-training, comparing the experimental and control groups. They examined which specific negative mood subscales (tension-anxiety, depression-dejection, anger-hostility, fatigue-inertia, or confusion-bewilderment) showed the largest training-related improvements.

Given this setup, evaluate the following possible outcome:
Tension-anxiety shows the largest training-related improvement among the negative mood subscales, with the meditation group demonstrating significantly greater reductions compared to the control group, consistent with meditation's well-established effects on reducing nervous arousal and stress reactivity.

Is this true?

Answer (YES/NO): NO